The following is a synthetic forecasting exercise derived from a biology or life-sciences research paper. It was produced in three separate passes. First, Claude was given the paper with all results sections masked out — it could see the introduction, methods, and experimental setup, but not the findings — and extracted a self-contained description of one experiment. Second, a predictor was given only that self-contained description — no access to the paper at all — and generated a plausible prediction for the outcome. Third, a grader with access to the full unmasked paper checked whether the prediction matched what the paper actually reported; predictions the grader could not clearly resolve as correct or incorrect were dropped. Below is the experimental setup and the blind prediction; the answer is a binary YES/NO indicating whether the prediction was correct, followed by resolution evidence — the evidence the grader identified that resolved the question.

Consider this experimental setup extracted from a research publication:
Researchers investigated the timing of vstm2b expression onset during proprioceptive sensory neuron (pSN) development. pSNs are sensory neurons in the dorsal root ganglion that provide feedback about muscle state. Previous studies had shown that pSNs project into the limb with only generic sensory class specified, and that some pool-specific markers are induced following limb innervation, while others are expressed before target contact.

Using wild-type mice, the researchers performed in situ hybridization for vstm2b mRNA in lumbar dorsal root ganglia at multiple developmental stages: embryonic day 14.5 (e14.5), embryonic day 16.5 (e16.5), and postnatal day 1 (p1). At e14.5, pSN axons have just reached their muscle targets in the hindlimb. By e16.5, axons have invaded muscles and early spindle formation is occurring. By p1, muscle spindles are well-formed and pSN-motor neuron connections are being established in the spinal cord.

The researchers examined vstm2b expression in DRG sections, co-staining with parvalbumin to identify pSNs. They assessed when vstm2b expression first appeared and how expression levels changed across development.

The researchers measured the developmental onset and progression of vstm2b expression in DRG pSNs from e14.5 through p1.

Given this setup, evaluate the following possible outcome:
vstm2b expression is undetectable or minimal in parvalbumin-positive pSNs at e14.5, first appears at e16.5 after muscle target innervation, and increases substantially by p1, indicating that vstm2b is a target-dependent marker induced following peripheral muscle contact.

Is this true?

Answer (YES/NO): NO